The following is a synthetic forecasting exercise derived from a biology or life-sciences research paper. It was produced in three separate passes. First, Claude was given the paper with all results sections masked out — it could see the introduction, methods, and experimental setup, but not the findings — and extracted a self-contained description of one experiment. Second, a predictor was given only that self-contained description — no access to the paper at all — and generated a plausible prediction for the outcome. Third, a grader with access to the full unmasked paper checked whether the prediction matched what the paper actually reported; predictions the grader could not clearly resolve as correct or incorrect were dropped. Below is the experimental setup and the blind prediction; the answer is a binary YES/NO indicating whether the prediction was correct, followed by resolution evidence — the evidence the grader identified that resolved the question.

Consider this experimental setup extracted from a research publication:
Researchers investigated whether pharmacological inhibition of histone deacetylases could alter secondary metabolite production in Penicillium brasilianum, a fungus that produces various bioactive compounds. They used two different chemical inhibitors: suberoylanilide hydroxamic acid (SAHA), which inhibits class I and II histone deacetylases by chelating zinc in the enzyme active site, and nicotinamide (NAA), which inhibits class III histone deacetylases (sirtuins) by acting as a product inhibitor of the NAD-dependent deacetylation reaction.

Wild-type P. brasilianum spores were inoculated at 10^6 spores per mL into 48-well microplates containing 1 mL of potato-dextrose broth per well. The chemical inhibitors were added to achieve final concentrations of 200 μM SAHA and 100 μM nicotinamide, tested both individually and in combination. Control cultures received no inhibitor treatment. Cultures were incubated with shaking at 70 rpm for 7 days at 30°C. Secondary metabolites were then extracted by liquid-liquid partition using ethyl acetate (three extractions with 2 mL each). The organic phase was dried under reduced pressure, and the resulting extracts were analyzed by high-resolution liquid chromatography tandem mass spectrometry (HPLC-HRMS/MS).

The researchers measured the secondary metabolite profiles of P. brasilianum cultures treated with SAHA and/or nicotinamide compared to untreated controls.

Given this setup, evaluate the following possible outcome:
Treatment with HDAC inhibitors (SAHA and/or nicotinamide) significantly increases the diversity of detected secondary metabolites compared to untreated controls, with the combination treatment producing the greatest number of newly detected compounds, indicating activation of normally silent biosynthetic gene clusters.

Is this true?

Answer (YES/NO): NO